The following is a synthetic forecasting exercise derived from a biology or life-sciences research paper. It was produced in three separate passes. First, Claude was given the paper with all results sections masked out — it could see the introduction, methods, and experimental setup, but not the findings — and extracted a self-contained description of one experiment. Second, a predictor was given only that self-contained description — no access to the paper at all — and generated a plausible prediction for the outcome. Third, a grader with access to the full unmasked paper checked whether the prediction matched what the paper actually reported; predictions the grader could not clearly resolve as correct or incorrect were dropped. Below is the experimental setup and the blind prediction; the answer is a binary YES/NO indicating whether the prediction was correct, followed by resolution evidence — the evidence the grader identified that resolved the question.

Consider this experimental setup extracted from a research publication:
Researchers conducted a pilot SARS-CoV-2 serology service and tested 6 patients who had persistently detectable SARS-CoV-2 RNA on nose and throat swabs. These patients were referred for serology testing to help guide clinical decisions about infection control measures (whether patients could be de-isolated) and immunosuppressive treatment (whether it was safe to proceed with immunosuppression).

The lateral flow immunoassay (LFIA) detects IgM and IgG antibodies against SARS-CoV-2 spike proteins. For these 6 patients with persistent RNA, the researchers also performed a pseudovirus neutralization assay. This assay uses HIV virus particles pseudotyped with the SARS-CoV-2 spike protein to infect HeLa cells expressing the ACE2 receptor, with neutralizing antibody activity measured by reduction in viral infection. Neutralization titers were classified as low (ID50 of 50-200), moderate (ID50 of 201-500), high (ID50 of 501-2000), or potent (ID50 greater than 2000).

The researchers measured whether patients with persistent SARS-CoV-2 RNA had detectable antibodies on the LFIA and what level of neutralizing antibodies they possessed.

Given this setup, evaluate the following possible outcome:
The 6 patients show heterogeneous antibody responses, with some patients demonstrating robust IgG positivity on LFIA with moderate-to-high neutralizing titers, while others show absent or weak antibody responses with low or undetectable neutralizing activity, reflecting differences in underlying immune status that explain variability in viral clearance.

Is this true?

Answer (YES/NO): NO